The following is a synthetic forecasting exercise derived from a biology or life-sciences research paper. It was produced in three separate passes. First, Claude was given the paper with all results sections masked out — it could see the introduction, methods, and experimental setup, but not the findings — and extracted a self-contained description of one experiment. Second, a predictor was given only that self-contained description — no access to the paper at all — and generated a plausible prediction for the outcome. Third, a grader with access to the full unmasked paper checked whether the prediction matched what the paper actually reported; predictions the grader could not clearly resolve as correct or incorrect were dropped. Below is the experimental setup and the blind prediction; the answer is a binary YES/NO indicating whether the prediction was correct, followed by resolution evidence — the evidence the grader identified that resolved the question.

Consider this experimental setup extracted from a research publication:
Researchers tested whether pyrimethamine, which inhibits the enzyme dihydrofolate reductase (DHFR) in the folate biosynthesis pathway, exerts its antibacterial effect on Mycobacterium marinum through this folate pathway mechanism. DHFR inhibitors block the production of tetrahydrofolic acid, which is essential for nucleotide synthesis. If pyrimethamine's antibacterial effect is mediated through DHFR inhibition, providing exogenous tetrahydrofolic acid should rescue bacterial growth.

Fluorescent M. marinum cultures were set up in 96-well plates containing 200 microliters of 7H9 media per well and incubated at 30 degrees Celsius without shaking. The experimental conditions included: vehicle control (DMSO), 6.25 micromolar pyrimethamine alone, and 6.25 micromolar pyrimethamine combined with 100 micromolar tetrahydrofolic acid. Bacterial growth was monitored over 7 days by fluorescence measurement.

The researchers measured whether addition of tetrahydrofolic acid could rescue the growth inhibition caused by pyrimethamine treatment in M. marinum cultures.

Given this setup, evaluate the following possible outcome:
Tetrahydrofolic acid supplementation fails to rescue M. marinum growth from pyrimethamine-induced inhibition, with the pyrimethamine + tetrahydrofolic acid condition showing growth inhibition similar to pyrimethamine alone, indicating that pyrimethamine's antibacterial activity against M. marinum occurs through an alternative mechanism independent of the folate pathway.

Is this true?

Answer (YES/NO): NO